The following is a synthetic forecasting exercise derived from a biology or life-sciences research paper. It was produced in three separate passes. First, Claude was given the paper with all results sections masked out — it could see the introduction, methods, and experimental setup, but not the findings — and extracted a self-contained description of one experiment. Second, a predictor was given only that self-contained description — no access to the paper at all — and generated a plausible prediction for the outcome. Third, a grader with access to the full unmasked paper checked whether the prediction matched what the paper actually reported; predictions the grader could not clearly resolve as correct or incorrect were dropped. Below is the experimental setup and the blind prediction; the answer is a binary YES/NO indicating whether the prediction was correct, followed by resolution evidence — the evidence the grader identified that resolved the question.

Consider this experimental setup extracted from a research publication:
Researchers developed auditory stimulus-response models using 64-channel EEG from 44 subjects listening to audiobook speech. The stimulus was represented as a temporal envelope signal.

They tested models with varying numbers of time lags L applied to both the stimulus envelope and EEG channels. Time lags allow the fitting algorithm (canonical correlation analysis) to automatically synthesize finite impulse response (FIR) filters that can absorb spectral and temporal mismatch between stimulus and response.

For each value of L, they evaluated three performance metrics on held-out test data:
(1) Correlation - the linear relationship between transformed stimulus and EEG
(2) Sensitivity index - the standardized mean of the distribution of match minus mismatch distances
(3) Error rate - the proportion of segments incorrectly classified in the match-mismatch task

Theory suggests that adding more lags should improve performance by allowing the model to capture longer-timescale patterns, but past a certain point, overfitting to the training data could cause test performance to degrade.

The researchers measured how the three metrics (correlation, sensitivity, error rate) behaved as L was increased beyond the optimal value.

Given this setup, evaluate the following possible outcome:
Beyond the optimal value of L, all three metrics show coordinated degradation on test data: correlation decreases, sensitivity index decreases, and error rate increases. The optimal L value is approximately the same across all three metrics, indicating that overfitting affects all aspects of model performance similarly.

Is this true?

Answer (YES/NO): NO